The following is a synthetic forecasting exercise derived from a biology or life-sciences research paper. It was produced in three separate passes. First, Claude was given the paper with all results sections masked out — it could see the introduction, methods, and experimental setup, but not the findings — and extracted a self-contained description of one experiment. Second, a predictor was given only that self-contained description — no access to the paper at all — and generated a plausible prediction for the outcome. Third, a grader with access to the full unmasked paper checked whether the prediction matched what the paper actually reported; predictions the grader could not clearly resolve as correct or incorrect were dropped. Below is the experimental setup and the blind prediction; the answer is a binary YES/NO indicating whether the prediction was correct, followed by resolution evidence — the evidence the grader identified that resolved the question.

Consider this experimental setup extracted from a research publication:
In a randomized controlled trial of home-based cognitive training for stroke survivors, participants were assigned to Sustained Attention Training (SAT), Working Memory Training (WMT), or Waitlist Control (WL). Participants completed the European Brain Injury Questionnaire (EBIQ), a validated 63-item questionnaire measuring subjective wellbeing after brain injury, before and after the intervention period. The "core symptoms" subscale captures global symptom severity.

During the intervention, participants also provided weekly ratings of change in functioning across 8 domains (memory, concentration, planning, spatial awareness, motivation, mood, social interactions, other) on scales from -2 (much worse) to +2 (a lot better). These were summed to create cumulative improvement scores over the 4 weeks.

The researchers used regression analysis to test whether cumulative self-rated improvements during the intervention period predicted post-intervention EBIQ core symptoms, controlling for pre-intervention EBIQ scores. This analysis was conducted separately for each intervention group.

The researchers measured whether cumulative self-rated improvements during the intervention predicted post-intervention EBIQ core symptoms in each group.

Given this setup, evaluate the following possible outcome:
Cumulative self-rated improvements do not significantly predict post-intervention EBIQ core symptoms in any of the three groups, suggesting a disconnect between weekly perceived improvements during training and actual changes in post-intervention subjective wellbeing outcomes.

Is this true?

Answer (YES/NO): NO